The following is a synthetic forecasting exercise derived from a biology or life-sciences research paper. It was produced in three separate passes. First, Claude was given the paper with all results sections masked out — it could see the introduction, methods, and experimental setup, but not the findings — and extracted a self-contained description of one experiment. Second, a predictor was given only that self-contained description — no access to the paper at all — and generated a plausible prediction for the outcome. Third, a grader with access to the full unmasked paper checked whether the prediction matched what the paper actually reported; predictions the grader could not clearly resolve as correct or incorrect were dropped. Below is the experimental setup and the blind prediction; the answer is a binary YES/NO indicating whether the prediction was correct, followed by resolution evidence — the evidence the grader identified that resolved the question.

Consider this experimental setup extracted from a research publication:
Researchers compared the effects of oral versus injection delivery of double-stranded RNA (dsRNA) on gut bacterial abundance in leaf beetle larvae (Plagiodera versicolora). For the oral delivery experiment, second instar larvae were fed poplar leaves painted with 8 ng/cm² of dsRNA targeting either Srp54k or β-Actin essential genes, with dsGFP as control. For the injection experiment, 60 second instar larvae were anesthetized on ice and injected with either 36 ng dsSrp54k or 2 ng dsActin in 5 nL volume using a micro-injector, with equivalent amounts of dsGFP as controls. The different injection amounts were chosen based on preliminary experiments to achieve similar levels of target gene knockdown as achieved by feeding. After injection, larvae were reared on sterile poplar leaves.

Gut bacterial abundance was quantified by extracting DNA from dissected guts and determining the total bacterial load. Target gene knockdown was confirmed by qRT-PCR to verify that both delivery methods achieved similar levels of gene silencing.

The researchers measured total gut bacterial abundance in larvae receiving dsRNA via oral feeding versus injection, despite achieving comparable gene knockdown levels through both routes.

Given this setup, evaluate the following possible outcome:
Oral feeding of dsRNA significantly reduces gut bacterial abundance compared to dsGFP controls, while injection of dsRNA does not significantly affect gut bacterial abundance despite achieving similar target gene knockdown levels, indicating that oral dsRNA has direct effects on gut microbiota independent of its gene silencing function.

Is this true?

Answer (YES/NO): NO